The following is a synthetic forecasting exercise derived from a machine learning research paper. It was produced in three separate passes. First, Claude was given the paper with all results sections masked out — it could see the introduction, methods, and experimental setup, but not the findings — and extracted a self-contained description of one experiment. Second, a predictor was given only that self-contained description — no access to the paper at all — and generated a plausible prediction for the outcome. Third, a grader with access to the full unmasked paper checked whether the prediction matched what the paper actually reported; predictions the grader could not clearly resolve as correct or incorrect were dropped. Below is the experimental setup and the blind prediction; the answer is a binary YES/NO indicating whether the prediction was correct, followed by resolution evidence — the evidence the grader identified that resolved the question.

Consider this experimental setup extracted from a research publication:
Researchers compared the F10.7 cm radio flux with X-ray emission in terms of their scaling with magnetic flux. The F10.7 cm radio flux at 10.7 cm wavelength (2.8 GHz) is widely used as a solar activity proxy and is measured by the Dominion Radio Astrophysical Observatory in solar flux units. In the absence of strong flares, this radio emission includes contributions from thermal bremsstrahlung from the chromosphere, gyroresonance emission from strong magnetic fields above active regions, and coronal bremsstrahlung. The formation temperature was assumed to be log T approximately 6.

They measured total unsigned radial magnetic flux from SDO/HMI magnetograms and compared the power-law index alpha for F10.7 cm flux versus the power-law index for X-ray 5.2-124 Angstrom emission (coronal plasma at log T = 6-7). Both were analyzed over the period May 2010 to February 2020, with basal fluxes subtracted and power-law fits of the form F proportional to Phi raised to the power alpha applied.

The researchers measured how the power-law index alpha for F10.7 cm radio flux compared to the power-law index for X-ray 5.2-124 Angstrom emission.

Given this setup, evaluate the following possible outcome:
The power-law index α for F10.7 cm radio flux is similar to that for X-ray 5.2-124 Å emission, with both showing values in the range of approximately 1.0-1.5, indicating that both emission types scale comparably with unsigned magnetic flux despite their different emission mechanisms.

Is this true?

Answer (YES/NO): YES